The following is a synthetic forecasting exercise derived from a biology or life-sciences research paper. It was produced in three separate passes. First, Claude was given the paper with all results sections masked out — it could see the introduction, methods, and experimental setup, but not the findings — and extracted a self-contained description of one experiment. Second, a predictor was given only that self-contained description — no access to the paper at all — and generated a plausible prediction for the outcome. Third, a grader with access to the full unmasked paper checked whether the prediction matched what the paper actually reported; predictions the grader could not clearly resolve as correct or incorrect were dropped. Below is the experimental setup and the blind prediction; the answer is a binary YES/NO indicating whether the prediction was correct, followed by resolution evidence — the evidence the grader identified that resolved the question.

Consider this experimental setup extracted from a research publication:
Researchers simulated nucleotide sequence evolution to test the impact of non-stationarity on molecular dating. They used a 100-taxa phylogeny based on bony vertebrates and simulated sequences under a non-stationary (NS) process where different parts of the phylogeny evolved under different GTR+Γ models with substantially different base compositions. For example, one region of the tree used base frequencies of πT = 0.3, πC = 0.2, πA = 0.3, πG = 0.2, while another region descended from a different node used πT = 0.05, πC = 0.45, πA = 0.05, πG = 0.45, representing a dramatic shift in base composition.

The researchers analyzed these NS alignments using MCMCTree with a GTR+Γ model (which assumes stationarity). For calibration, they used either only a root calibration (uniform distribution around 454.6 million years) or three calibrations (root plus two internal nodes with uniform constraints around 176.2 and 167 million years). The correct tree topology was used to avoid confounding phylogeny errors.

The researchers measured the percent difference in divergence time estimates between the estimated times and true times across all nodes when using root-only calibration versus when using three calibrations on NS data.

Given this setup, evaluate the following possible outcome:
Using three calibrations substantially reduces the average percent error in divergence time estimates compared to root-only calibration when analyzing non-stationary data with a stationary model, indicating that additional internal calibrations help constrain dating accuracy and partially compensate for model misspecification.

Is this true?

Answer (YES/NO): YES